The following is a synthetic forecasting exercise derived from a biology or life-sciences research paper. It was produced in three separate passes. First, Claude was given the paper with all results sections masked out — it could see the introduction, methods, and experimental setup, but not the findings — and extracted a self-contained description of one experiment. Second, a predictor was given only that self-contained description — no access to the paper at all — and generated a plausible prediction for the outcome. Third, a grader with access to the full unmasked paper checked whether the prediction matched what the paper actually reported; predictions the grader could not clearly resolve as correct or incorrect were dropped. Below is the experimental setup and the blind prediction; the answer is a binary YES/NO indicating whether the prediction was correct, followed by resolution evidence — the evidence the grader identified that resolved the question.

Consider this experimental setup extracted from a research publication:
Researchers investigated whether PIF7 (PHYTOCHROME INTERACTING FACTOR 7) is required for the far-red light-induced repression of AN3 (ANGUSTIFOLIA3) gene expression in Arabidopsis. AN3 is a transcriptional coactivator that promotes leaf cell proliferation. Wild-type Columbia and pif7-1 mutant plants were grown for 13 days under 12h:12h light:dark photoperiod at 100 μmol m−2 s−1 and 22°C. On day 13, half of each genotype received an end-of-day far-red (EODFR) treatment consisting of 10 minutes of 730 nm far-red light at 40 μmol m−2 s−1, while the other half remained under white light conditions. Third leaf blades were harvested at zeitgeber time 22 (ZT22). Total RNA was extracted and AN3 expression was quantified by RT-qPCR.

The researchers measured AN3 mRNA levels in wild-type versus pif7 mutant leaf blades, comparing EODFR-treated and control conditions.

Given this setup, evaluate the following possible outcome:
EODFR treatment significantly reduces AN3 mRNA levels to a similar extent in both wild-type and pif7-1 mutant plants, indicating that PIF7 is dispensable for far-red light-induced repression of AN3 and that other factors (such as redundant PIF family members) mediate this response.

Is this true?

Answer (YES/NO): NO